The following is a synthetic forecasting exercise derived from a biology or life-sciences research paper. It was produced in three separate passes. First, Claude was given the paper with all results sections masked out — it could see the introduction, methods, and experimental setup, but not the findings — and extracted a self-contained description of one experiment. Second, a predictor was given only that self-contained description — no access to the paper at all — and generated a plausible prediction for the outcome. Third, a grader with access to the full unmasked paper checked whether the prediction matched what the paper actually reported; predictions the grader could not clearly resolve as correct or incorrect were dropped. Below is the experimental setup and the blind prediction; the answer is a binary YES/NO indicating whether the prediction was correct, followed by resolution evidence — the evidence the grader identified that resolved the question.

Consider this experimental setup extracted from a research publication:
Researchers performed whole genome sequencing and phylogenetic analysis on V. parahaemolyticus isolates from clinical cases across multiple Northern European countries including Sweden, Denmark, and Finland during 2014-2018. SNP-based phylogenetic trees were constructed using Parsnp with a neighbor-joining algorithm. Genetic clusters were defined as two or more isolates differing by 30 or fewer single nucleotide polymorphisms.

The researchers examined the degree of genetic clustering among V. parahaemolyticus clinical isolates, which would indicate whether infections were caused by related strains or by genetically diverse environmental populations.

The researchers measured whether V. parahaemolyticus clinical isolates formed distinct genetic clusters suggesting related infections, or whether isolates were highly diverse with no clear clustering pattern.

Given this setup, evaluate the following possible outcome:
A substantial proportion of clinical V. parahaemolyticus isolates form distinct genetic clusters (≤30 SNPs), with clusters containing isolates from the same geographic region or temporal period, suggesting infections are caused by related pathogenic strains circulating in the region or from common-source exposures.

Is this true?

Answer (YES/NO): NO